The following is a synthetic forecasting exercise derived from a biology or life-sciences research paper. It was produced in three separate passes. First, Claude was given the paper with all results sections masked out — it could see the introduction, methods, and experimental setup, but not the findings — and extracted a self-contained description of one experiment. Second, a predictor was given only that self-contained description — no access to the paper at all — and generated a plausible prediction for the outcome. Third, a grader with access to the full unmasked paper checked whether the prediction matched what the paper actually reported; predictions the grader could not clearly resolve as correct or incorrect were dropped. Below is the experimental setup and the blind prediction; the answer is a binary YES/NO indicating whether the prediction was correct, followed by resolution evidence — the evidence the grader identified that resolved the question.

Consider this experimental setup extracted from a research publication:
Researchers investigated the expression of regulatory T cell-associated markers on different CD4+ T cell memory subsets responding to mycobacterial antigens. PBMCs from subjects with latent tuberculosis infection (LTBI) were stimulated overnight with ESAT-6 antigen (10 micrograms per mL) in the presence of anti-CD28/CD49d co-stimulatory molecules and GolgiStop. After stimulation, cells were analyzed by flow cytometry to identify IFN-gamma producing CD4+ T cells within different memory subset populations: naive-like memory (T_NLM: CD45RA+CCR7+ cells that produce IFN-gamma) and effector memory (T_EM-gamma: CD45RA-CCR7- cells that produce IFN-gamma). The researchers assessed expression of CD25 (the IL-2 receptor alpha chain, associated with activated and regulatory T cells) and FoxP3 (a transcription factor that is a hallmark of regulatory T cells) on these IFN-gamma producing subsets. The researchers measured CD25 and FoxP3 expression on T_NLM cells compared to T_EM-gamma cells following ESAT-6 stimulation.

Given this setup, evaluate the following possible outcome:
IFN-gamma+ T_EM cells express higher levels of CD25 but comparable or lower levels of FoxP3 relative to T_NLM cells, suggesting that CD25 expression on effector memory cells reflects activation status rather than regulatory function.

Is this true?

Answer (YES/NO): NO